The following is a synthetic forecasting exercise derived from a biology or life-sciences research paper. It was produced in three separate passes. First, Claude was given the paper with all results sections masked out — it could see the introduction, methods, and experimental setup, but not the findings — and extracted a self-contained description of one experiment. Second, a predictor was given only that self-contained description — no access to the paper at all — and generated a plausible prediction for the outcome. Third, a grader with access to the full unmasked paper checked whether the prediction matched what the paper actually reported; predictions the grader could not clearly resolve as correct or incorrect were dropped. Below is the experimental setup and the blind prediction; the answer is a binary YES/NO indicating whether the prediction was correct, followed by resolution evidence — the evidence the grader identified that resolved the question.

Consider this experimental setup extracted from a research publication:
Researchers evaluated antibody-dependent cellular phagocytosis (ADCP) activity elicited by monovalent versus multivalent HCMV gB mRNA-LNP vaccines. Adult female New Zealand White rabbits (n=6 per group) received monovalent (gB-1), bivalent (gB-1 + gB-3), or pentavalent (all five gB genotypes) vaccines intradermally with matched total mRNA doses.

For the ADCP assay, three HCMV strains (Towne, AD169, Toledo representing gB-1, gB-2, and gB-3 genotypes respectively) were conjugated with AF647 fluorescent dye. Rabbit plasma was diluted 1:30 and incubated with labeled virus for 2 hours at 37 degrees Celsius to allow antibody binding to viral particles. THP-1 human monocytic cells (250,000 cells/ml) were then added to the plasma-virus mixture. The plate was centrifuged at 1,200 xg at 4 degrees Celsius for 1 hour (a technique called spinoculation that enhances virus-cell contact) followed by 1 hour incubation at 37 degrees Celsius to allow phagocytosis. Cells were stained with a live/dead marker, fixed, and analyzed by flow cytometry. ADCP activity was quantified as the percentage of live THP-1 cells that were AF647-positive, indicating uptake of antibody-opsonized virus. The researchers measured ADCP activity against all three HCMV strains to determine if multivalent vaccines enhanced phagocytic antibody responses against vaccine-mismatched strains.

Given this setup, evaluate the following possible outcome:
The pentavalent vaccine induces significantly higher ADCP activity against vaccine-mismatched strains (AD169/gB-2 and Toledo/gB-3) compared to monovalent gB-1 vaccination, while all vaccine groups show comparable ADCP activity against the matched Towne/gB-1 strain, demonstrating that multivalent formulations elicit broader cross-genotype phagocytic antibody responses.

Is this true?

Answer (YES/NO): NO